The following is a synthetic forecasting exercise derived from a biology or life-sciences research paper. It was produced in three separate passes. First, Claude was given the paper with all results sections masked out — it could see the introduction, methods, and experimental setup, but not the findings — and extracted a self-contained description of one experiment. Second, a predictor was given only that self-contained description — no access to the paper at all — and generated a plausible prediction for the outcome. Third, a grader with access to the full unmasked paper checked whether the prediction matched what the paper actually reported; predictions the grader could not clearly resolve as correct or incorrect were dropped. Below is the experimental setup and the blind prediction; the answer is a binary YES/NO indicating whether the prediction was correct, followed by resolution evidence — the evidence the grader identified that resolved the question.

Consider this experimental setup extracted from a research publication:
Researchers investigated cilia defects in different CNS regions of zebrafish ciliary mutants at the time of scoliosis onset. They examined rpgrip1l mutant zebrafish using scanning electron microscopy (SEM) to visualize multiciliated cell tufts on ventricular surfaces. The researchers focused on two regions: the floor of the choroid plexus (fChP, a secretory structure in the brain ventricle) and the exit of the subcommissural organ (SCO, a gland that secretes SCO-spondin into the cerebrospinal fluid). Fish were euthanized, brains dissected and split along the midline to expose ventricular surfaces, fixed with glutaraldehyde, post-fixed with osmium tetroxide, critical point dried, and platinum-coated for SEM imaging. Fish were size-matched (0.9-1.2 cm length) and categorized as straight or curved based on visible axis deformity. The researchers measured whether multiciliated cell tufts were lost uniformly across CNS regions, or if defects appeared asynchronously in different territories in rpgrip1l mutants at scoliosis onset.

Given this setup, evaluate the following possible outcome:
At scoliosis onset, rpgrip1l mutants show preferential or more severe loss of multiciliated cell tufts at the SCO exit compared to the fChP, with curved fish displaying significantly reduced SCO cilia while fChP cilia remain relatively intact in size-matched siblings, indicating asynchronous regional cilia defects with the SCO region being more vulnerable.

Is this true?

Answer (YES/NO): NO